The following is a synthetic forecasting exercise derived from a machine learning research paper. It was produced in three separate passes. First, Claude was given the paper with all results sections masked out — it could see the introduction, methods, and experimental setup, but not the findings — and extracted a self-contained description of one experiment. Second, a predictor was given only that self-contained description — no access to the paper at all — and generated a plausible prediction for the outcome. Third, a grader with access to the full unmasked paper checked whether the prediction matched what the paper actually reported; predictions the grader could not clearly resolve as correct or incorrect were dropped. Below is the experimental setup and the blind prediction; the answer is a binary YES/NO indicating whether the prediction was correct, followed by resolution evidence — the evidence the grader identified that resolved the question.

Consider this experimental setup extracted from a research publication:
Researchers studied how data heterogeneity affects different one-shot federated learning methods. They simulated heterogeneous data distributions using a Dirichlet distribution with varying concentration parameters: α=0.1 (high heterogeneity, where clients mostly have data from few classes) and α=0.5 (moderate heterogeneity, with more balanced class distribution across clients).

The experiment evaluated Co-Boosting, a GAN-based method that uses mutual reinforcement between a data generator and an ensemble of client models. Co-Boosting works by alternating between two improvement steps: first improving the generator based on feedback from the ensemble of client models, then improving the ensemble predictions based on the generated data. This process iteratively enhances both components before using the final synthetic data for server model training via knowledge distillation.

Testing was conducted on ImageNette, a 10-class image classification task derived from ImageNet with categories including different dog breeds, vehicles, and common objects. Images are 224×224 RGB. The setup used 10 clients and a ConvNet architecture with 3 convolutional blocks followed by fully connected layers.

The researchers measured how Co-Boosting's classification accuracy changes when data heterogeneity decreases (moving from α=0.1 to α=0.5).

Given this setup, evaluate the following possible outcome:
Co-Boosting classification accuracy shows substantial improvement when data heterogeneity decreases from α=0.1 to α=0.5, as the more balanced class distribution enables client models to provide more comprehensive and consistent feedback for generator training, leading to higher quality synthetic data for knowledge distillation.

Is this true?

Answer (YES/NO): YES